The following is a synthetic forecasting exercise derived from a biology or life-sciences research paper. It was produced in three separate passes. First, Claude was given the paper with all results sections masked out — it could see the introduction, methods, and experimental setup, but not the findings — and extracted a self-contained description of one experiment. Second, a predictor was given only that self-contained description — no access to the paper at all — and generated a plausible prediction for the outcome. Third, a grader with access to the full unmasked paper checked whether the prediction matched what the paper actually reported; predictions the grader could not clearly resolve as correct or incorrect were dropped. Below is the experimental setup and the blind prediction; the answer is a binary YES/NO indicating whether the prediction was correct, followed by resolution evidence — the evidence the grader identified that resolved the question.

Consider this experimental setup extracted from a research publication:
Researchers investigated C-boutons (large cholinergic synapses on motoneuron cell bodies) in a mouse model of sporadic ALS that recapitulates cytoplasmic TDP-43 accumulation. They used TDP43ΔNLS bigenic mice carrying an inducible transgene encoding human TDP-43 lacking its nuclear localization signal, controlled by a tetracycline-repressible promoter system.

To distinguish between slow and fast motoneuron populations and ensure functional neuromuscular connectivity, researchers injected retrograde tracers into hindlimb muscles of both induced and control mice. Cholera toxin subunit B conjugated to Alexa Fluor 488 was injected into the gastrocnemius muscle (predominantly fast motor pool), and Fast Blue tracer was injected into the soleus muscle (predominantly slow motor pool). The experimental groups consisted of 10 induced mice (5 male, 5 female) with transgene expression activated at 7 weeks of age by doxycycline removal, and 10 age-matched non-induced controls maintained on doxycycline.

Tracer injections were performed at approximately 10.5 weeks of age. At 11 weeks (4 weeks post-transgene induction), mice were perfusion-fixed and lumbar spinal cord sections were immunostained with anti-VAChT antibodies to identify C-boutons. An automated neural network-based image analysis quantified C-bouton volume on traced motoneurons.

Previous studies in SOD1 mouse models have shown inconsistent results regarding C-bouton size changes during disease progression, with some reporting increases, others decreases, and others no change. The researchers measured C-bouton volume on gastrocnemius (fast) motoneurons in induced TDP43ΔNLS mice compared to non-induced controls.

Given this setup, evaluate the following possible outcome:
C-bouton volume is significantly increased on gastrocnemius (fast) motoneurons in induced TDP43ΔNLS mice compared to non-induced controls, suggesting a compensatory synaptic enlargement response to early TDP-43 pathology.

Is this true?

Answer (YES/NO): NO